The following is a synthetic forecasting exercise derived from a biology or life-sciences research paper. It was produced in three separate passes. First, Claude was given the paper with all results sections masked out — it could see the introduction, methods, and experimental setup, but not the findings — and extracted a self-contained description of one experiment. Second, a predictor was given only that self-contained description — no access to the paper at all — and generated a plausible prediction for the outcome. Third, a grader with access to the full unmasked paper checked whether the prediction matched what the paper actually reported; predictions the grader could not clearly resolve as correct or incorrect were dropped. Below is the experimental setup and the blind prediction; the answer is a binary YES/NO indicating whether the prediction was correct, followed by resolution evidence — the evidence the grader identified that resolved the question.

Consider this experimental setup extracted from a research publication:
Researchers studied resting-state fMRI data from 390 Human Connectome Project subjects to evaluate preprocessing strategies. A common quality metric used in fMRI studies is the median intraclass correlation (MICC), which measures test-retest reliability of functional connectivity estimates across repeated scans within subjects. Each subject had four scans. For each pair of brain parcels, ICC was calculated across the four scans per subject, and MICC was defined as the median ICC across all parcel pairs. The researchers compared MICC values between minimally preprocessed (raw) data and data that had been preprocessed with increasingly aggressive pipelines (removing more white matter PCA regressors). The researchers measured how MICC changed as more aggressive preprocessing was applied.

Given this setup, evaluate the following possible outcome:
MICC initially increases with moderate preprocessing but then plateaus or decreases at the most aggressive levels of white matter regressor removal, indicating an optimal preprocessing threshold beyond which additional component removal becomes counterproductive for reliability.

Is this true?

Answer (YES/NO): NO